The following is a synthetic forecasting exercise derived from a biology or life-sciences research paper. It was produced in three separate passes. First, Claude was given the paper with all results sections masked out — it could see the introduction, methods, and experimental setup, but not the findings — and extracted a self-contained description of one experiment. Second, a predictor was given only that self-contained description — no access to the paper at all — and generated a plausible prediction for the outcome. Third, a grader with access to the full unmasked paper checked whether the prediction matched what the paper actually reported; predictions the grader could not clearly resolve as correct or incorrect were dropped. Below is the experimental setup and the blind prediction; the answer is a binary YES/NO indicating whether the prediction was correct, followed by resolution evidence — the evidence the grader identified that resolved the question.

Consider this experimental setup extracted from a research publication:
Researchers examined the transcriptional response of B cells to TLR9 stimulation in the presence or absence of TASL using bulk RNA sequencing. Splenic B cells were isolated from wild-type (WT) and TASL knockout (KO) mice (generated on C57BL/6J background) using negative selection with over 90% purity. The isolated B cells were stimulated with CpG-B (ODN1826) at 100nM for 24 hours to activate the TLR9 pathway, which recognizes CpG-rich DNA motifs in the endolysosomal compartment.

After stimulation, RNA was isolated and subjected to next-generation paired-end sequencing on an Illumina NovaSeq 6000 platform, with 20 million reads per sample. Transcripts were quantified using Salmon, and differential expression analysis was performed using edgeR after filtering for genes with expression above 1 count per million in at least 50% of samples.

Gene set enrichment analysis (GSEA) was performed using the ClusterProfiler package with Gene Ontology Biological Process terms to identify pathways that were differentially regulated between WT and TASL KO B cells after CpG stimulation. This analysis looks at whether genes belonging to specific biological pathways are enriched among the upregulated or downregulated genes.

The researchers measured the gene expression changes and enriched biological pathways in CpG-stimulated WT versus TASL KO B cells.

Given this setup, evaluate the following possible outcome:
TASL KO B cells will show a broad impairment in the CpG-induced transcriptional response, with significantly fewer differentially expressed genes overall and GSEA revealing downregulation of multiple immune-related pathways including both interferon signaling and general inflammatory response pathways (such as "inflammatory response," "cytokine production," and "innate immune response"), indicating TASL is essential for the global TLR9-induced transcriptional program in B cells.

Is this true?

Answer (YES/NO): NO